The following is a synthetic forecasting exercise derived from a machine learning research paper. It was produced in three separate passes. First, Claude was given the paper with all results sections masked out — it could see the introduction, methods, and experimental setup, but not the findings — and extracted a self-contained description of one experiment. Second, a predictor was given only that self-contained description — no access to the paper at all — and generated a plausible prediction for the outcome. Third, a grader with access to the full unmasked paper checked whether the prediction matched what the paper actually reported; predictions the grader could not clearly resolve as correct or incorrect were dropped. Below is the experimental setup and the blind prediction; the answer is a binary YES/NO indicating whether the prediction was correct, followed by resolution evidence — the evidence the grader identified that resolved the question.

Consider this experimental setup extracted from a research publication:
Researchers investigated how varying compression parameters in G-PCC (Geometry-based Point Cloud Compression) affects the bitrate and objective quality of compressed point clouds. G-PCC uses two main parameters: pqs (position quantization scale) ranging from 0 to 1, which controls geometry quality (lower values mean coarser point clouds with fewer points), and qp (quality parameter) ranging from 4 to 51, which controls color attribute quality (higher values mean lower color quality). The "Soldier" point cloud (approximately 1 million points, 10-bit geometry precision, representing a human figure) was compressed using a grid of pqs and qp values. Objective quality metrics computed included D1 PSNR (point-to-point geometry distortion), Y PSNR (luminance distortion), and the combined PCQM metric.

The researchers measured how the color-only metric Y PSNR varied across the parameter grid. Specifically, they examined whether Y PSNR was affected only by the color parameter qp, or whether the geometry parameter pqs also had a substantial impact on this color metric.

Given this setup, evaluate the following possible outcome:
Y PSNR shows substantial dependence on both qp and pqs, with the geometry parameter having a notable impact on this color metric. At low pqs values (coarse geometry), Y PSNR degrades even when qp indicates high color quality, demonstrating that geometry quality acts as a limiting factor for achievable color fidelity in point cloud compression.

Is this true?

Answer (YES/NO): YES